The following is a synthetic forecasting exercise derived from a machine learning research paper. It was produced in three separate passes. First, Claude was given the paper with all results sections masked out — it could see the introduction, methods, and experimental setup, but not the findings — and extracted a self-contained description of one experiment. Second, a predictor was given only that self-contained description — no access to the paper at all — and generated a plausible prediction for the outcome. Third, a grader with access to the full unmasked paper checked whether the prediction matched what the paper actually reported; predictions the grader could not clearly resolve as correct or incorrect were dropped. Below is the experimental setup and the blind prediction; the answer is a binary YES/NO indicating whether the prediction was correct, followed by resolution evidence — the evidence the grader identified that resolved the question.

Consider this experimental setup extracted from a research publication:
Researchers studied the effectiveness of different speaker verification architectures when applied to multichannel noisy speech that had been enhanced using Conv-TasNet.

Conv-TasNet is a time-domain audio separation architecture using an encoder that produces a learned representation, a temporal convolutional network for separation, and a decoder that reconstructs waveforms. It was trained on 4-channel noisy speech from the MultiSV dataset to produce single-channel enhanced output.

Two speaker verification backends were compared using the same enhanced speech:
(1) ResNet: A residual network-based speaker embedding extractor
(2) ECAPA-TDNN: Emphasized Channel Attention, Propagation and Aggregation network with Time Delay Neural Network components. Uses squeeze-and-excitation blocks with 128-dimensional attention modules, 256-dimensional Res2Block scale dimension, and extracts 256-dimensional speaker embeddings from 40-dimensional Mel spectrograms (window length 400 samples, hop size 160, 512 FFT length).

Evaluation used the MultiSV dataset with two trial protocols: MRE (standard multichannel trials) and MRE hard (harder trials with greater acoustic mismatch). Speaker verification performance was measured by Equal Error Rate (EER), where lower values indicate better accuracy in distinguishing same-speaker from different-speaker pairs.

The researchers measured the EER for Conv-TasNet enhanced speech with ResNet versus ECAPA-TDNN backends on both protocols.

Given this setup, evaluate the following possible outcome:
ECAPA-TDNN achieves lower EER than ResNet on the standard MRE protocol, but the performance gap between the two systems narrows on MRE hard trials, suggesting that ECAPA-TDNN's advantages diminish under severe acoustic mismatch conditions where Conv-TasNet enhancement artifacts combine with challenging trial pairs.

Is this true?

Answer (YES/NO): NO